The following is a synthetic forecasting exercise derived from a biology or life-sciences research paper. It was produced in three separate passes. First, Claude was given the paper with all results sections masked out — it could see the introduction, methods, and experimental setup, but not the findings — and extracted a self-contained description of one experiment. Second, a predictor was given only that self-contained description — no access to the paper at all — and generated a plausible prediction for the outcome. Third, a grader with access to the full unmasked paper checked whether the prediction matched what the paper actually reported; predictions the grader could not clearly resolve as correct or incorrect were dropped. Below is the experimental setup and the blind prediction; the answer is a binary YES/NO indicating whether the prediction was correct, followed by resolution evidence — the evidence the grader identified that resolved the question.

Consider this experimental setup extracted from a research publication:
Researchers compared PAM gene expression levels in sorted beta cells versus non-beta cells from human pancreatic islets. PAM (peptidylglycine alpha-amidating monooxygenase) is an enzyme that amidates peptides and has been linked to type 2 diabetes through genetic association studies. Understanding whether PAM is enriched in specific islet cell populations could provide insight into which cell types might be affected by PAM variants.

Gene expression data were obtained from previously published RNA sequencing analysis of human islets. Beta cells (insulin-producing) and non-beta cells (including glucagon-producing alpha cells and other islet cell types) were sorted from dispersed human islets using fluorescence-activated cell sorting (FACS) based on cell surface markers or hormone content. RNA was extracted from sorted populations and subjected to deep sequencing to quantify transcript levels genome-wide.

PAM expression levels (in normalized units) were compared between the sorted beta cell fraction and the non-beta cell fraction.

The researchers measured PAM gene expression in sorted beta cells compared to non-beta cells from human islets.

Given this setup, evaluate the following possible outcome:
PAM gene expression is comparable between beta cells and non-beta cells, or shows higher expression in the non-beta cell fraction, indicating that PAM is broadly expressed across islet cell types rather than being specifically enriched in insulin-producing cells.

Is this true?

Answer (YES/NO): YES